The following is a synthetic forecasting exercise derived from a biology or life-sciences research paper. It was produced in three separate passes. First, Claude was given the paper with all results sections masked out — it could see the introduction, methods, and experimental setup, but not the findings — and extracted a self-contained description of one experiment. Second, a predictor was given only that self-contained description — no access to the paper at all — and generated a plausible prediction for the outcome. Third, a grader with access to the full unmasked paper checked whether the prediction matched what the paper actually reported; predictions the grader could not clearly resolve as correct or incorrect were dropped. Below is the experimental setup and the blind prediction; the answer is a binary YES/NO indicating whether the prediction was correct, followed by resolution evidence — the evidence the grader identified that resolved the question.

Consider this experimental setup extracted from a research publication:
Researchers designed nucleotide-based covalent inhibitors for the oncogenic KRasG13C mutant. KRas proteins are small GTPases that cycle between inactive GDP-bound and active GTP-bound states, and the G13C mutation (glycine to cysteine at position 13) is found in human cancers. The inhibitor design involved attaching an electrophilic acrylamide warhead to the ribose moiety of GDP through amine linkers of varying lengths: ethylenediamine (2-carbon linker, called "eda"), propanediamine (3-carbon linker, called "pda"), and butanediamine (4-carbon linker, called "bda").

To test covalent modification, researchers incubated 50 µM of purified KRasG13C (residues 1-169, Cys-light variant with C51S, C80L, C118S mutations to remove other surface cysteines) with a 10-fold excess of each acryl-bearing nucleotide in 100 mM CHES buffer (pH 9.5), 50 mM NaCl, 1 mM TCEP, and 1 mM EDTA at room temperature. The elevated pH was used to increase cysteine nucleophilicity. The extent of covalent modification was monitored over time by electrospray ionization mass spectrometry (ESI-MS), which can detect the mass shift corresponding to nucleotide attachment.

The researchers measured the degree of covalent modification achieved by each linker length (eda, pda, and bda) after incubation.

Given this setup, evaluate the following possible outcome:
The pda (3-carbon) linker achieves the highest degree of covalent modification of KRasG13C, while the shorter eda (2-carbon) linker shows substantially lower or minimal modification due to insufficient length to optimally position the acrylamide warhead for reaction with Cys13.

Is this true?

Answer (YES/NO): NO